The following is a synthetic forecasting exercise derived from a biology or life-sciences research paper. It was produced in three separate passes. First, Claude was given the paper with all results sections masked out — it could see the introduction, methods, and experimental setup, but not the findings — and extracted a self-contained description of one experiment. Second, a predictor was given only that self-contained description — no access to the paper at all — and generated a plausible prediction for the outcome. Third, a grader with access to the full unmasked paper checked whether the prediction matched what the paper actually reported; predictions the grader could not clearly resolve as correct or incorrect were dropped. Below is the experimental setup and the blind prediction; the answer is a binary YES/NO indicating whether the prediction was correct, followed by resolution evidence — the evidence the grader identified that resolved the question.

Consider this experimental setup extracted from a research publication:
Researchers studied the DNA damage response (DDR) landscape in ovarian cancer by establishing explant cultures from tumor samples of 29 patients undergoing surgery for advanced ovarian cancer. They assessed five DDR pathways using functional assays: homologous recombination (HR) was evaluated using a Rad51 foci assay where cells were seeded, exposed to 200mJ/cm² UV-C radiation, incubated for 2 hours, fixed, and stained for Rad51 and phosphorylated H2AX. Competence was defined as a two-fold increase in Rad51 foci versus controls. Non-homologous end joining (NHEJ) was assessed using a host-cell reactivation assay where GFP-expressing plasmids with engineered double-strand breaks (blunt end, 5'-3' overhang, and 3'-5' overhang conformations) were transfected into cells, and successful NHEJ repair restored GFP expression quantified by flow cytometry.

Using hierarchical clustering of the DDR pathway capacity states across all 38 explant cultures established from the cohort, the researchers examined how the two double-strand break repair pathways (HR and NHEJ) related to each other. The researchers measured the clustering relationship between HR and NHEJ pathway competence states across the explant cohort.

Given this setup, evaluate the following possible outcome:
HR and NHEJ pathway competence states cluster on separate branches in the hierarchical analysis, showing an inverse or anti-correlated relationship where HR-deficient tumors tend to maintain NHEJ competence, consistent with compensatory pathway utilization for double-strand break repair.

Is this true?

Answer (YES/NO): YES